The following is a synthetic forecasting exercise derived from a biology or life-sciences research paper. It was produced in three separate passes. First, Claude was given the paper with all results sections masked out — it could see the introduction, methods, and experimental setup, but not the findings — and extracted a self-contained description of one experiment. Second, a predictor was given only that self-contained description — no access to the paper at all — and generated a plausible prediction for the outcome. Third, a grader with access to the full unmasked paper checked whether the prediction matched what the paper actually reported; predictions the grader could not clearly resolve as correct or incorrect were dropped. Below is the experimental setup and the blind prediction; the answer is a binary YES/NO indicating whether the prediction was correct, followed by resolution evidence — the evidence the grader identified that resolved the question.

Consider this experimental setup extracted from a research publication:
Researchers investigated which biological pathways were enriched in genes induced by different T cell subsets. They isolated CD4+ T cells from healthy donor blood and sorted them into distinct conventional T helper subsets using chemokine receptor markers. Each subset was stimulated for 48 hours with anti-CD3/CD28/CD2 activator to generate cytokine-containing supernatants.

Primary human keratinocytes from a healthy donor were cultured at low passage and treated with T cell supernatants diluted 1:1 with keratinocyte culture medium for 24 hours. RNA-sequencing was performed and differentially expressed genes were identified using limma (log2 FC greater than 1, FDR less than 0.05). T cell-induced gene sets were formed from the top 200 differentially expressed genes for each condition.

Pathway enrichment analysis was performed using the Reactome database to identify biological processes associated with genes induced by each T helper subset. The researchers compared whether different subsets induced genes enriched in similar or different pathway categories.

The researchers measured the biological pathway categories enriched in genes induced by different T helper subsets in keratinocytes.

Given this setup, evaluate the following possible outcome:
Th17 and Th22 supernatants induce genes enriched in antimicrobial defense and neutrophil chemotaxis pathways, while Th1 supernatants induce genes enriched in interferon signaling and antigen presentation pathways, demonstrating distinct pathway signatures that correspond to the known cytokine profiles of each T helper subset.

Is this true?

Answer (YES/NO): NO